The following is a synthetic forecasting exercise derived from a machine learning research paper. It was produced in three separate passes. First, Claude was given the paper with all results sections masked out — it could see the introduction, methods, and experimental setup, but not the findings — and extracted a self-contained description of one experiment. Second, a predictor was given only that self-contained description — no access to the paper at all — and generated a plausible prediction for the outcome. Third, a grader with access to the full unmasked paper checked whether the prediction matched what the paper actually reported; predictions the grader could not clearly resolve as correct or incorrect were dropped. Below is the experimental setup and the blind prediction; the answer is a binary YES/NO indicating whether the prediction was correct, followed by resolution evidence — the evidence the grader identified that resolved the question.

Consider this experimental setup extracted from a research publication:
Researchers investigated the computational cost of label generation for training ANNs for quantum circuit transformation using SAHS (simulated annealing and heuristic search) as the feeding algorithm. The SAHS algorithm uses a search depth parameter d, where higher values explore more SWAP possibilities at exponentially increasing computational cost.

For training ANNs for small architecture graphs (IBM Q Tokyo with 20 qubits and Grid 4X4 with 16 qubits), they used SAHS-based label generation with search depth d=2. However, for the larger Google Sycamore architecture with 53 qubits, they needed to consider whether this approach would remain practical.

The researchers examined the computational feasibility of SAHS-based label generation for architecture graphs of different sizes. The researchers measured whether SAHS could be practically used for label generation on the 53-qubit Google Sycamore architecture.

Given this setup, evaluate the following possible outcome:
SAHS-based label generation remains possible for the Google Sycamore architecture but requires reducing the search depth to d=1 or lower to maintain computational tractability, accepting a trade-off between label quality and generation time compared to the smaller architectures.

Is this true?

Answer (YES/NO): NO